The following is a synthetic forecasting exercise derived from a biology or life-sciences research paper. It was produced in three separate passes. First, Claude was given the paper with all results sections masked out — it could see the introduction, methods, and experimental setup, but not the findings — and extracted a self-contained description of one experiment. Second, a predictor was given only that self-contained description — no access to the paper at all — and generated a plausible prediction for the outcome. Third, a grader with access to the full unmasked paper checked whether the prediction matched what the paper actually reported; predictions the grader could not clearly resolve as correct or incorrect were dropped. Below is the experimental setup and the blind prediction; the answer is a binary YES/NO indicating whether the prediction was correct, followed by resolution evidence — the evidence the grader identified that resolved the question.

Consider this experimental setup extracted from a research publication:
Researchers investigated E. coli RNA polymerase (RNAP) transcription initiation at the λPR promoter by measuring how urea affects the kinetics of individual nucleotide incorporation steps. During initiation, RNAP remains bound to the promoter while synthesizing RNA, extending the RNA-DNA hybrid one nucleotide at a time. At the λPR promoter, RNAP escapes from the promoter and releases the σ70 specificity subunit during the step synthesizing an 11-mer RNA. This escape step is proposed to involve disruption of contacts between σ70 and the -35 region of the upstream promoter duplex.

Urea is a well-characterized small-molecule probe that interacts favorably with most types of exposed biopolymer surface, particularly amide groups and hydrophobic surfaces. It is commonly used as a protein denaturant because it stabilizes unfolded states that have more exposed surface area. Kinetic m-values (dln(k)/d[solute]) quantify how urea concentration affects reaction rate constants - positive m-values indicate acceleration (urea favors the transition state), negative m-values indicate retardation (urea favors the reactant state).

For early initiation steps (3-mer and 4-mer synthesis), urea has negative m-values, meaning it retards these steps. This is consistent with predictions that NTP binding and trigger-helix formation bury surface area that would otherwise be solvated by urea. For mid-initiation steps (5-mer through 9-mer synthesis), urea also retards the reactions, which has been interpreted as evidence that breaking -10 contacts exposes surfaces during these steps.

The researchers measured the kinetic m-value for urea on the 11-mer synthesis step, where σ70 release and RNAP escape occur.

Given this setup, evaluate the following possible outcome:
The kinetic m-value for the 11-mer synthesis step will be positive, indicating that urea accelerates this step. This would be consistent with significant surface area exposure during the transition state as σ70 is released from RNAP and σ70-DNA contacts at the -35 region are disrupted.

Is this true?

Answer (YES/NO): YES